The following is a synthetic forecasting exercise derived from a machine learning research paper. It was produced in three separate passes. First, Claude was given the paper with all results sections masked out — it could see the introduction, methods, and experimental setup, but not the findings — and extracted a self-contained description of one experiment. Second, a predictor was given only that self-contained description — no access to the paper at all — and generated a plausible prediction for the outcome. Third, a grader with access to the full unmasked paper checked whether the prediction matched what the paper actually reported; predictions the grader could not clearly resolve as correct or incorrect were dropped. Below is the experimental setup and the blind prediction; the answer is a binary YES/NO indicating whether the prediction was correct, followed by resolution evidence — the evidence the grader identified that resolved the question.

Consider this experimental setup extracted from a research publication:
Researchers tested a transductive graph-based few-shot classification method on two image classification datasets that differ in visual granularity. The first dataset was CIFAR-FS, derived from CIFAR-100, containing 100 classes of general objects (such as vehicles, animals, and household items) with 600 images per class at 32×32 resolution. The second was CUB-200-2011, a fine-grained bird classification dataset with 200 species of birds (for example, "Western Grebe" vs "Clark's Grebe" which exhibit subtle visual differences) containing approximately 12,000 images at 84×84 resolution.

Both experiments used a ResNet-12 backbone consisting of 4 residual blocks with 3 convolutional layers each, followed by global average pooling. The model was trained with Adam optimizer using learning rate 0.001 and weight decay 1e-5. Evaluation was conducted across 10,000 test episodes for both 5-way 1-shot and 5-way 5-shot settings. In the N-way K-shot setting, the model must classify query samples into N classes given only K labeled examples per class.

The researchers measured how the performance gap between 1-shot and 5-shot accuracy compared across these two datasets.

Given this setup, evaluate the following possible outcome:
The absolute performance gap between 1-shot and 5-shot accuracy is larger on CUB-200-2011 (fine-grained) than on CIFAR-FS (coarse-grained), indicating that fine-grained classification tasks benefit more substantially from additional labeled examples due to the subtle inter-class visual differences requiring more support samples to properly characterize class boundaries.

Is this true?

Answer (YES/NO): YES